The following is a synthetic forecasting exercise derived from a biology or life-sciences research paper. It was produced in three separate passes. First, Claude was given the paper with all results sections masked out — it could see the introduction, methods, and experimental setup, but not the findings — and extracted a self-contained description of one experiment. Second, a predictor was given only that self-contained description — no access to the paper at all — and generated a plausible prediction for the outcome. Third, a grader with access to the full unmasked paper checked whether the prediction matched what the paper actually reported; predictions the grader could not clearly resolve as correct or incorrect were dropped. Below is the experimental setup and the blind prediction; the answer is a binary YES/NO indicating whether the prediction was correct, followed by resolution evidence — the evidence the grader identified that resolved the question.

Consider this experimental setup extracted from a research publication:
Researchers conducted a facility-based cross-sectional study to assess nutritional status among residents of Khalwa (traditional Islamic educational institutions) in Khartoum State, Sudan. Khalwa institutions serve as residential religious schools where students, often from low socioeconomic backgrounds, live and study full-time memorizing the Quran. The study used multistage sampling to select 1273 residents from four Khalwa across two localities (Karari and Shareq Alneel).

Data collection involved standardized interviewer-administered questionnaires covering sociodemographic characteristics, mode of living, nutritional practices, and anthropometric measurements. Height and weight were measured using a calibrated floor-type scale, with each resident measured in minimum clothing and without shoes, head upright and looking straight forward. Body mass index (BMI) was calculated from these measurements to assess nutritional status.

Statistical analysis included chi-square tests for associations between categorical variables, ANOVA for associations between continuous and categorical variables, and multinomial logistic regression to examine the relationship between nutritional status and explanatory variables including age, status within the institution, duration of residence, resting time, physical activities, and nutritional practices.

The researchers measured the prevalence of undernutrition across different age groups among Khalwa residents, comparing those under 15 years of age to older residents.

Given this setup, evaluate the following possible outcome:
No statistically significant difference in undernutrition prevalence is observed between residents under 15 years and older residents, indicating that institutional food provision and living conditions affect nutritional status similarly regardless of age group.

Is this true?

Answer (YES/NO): NO